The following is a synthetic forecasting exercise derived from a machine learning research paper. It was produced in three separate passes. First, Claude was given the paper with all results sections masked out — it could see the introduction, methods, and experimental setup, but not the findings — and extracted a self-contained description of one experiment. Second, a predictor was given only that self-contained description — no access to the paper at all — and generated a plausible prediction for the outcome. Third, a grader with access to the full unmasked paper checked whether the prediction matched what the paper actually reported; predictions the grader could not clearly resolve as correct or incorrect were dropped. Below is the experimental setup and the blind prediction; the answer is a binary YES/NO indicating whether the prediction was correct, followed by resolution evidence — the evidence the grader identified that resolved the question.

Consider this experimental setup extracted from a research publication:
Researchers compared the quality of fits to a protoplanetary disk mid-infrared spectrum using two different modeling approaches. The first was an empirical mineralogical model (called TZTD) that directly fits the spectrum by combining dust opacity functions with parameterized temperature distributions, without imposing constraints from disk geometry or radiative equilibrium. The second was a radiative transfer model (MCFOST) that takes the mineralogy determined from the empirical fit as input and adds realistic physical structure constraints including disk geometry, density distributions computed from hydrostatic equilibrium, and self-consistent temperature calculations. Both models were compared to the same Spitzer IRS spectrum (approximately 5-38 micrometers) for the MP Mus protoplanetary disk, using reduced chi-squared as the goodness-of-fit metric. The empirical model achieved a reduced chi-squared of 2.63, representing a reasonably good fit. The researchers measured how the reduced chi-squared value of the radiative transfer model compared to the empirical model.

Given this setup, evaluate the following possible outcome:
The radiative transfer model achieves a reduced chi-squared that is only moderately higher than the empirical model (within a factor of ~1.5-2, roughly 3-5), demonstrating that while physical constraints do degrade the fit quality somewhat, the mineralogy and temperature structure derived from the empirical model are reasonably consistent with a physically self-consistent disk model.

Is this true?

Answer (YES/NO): NO